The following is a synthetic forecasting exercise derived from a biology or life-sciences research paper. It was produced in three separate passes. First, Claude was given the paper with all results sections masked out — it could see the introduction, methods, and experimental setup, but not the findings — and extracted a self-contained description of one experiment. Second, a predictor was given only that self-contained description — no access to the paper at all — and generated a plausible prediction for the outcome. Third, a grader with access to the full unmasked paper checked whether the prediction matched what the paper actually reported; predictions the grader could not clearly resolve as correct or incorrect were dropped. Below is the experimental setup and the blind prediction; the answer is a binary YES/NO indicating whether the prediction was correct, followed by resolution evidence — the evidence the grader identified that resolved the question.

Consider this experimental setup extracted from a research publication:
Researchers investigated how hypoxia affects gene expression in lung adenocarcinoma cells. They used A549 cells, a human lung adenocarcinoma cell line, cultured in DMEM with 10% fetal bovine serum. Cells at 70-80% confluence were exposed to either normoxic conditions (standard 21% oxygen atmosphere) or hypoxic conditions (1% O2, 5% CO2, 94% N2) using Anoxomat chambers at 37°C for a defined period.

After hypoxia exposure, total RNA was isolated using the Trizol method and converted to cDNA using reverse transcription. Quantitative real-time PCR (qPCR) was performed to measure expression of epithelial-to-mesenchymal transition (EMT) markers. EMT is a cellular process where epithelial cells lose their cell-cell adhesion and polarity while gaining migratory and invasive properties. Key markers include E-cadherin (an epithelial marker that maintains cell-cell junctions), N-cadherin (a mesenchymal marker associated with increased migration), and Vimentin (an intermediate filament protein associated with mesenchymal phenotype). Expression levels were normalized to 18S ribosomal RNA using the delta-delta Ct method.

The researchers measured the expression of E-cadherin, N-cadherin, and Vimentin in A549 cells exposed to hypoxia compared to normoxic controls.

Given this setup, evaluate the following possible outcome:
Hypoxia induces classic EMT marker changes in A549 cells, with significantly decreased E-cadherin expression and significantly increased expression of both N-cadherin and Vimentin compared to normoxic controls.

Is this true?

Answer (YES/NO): YES